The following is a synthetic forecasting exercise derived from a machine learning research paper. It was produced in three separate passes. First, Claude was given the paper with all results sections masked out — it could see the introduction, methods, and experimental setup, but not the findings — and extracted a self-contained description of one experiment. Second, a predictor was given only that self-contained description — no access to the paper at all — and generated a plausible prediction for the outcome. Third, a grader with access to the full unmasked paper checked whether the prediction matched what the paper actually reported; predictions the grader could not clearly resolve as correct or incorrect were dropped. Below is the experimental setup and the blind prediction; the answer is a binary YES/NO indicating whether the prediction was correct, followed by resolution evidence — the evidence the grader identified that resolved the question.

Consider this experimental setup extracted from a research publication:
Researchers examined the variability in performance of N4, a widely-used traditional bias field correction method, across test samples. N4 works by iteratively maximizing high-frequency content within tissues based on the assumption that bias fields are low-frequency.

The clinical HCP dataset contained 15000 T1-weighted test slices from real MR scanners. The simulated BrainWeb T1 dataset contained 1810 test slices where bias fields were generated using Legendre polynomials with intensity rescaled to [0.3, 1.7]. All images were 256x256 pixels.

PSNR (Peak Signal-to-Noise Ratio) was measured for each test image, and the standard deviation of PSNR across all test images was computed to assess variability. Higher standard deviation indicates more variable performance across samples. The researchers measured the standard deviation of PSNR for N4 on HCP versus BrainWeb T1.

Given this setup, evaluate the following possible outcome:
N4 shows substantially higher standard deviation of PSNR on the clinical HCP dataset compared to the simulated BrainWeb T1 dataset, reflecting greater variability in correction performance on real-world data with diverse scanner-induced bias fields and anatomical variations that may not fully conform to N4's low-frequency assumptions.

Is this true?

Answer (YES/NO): YES